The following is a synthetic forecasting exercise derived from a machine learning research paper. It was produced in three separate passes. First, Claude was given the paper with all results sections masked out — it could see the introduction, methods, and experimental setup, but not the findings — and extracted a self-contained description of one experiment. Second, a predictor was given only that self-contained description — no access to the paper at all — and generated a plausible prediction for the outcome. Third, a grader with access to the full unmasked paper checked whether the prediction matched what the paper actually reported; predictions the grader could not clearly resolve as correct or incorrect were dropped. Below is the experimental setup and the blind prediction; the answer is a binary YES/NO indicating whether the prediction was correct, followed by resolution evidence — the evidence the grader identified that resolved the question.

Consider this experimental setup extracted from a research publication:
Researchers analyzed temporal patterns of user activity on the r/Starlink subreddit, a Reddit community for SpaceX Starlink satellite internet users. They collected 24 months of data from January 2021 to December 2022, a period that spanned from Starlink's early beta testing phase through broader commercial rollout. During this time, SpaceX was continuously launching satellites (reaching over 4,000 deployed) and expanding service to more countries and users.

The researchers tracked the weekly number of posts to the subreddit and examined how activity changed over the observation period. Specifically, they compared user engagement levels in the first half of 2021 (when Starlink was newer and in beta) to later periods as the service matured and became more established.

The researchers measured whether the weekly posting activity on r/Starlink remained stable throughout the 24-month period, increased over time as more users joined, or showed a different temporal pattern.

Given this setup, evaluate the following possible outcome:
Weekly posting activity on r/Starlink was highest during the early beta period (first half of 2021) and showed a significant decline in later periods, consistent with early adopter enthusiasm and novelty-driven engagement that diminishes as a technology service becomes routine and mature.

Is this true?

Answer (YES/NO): YES